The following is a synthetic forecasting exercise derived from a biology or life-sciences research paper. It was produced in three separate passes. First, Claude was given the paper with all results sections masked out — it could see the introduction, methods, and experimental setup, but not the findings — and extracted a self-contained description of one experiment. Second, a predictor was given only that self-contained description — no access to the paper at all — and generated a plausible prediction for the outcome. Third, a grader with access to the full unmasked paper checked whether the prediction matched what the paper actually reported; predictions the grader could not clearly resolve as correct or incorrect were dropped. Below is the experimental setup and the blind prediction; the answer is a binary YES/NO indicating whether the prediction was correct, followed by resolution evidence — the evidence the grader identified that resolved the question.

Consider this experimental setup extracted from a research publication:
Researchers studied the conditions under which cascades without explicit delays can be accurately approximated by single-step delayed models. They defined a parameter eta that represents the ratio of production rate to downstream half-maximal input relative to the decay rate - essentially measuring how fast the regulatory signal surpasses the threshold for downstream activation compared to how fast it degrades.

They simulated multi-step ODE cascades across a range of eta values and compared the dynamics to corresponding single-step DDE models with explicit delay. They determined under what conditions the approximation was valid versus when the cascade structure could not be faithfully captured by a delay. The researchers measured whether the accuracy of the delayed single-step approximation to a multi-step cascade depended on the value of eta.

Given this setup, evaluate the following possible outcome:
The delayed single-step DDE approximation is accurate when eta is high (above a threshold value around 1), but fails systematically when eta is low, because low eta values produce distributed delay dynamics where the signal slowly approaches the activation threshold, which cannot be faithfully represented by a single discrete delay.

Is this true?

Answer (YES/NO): NO